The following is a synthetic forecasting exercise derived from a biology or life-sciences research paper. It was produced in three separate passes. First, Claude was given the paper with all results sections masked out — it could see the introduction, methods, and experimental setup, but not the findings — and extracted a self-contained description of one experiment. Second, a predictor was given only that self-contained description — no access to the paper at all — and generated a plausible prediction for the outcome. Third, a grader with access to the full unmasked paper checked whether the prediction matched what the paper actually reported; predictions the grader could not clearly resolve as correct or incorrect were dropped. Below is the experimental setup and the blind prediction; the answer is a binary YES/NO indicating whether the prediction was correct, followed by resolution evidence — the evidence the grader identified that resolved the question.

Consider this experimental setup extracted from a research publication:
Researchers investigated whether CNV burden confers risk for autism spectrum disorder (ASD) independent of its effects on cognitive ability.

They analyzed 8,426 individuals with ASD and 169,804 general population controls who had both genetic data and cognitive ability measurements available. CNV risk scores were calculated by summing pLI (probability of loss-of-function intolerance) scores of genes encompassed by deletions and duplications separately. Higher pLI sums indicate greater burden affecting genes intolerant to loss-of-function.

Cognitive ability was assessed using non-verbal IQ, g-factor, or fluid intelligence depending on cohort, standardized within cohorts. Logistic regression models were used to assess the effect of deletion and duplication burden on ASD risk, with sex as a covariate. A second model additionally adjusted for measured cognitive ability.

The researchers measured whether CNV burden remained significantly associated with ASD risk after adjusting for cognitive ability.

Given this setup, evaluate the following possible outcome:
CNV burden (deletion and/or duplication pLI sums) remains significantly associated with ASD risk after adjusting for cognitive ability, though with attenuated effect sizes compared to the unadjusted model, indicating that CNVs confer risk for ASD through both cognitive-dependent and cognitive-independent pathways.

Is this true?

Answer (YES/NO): NO